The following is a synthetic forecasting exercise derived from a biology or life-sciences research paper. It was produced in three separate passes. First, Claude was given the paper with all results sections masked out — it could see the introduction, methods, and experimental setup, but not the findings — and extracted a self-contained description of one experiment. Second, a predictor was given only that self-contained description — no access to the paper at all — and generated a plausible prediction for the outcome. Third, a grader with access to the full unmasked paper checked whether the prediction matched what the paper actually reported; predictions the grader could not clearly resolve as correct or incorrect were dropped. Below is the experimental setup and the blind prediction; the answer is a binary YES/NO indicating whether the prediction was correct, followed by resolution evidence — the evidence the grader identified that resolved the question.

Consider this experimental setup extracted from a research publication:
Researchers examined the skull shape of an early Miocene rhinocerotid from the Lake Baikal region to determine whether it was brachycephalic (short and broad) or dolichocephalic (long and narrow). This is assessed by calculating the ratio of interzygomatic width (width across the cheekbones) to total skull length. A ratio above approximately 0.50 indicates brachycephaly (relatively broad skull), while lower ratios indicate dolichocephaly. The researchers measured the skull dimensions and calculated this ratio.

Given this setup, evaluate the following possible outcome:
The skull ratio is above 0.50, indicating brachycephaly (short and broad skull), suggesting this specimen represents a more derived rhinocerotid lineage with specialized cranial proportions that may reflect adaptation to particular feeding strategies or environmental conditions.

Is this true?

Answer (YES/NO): YES